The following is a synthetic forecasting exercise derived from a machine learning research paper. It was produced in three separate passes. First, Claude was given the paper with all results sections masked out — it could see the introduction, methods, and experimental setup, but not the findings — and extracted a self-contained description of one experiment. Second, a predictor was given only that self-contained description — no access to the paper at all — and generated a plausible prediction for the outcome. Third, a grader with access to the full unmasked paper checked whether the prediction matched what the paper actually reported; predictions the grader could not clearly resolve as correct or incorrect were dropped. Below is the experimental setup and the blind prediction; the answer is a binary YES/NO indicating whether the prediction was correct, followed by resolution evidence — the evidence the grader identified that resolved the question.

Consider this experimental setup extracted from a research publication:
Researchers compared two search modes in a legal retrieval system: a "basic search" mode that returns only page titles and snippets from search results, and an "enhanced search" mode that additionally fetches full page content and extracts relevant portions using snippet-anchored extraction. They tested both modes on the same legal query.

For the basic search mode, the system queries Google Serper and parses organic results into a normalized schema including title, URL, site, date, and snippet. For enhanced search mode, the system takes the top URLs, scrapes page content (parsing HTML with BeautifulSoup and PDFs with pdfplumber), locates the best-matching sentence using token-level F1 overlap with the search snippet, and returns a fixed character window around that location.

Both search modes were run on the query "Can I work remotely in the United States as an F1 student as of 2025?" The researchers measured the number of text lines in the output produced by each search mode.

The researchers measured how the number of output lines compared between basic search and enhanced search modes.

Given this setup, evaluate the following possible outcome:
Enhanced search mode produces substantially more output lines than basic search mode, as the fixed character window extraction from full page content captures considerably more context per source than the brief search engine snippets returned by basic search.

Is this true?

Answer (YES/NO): NO